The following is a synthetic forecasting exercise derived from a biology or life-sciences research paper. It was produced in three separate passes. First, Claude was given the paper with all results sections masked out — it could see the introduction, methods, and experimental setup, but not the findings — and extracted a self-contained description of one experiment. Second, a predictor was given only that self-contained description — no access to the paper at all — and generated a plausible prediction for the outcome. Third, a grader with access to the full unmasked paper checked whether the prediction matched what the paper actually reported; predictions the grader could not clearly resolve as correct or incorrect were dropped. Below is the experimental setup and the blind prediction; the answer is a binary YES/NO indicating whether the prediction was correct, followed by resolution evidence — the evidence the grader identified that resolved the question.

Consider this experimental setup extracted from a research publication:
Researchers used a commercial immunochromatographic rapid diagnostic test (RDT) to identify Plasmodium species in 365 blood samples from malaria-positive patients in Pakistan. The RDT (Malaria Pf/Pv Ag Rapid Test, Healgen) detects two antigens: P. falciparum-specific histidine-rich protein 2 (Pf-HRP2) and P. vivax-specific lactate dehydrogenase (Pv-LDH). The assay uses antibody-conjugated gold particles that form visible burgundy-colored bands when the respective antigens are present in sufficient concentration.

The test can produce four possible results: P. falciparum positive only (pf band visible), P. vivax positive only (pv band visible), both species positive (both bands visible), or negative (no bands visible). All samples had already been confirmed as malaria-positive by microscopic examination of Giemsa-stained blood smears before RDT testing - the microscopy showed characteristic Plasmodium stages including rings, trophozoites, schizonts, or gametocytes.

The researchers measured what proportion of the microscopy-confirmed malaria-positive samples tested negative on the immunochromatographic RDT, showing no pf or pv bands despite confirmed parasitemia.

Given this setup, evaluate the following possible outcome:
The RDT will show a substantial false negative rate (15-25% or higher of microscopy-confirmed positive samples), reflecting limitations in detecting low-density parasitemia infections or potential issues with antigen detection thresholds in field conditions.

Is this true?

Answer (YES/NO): NO